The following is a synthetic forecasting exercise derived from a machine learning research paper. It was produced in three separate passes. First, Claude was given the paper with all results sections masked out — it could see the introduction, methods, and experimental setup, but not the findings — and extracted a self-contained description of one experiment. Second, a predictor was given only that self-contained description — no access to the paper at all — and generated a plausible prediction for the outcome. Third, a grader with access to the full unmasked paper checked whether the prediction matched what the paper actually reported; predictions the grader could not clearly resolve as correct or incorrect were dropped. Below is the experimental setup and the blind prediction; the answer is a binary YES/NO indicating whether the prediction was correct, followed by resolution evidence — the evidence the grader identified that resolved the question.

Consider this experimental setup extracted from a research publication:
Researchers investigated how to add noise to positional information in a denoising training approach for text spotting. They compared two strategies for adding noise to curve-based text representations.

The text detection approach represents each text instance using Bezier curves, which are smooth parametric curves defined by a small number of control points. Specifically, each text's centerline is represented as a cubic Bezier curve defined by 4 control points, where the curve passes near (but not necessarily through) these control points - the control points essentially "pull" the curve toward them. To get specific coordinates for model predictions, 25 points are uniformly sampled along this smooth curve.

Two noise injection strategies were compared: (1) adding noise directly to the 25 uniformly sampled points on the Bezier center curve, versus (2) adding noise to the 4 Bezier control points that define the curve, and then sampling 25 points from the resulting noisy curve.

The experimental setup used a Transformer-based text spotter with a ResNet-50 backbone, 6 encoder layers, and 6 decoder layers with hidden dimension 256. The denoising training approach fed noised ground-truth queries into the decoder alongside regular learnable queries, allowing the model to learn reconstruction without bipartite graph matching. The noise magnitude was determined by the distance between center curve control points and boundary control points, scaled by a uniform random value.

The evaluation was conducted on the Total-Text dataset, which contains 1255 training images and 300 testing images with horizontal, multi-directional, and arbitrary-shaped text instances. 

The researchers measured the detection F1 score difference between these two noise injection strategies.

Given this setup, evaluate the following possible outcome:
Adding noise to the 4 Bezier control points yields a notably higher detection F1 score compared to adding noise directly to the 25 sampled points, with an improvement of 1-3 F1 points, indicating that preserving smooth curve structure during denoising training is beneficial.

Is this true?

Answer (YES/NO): NO